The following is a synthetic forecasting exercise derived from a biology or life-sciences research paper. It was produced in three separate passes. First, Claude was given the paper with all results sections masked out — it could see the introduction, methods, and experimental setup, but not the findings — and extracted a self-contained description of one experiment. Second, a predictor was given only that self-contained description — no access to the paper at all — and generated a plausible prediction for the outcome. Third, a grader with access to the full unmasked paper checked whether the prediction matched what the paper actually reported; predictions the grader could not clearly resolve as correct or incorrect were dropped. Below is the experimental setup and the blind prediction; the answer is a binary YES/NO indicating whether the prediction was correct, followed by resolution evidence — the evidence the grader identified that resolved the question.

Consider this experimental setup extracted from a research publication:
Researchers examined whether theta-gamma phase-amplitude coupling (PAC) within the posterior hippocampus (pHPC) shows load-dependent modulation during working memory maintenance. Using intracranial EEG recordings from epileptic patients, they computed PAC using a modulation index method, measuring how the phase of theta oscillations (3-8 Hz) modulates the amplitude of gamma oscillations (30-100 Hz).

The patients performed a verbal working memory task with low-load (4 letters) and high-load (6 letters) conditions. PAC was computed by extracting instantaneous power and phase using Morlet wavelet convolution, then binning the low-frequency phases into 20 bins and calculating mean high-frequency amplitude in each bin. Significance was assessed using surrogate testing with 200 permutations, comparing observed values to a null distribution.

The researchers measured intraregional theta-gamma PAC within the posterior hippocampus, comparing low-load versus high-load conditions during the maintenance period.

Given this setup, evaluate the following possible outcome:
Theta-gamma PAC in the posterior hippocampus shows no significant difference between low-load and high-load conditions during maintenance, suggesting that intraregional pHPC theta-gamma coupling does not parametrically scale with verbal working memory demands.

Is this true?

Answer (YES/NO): NO